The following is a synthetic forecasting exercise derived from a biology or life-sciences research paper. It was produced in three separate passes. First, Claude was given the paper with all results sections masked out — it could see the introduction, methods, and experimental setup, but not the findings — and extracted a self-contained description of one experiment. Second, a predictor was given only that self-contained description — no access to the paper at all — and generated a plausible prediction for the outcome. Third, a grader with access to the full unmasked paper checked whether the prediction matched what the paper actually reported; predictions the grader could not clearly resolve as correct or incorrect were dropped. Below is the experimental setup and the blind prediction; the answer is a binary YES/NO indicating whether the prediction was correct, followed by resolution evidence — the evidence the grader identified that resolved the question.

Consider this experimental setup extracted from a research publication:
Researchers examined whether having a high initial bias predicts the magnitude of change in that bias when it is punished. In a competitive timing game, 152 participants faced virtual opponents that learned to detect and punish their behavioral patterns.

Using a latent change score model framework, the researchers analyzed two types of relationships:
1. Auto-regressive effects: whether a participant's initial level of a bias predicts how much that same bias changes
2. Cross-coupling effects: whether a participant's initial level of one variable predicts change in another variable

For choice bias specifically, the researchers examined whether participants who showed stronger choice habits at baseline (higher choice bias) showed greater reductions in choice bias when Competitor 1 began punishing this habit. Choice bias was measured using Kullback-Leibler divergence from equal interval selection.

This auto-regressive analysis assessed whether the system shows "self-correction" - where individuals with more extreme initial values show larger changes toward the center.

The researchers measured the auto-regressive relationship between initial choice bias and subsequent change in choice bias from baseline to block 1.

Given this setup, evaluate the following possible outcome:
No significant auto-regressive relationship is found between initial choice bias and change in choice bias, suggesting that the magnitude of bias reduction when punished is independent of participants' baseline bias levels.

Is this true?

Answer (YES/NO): NO